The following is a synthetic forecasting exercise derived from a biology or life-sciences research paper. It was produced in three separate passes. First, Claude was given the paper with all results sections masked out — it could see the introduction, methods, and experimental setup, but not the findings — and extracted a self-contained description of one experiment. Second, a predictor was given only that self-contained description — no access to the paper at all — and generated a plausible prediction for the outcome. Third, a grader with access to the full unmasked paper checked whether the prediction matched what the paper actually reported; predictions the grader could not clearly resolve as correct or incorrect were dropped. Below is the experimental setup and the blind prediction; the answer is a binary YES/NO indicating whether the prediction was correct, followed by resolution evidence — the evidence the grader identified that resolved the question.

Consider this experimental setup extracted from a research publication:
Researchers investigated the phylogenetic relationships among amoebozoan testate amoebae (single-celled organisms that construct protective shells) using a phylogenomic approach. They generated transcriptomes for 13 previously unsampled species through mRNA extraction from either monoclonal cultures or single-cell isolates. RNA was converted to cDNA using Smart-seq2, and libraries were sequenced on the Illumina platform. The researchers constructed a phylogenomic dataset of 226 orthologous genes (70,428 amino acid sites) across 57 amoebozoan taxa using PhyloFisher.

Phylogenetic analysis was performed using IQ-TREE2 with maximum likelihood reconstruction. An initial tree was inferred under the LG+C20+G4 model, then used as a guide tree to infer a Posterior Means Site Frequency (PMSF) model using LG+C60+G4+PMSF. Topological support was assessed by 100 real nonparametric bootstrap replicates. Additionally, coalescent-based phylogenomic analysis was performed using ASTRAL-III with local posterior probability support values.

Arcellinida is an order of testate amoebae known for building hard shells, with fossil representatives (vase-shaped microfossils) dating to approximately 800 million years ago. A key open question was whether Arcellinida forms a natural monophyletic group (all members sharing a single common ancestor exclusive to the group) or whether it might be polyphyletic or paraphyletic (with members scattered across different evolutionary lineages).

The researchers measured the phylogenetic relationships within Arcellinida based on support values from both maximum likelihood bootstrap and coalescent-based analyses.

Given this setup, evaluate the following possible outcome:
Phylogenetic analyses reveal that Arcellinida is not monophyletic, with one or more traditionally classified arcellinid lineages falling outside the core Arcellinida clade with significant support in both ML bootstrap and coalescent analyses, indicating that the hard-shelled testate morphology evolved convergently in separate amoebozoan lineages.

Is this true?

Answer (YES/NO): NO